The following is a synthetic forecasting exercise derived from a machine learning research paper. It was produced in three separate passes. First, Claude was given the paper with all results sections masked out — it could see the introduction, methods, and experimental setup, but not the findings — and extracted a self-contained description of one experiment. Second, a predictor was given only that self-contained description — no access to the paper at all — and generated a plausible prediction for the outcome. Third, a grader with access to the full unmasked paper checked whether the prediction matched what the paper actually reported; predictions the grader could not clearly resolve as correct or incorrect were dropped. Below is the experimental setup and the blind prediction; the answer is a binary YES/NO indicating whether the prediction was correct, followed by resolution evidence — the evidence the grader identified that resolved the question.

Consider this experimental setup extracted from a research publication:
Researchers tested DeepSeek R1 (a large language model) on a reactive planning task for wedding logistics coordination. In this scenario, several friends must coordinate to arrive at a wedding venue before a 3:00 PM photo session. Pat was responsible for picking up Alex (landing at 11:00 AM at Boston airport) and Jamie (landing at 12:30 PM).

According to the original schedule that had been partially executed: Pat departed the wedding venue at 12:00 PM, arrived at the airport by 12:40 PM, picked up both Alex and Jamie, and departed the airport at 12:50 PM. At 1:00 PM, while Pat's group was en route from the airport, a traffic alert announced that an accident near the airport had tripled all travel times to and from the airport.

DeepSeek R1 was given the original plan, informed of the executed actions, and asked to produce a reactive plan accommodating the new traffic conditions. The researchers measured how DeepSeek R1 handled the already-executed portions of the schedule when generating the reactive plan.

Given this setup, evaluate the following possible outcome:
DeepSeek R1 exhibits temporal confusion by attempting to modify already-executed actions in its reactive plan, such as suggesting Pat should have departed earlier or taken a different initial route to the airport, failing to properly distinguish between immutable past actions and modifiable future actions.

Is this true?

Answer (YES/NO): YES